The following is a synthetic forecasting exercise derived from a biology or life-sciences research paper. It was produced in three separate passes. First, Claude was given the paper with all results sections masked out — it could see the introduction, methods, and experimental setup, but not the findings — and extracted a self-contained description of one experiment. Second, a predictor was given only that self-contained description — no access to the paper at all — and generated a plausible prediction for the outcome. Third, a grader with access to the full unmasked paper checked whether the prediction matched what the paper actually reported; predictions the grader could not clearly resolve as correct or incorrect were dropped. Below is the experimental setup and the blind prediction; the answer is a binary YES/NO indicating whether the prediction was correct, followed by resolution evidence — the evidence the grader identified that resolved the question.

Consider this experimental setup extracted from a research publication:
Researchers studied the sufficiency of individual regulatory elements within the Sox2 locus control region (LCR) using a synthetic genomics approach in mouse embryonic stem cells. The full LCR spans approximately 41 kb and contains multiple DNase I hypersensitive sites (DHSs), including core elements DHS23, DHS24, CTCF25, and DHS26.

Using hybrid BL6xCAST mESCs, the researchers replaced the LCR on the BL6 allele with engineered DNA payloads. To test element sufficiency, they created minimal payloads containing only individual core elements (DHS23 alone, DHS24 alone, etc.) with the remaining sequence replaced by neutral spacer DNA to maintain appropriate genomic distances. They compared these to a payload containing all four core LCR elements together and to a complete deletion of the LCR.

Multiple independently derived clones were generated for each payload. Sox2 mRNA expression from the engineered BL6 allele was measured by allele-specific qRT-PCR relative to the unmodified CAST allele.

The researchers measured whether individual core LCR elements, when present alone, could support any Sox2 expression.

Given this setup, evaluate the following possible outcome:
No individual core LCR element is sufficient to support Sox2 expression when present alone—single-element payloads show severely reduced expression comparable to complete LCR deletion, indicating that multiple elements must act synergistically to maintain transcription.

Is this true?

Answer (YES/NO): NO